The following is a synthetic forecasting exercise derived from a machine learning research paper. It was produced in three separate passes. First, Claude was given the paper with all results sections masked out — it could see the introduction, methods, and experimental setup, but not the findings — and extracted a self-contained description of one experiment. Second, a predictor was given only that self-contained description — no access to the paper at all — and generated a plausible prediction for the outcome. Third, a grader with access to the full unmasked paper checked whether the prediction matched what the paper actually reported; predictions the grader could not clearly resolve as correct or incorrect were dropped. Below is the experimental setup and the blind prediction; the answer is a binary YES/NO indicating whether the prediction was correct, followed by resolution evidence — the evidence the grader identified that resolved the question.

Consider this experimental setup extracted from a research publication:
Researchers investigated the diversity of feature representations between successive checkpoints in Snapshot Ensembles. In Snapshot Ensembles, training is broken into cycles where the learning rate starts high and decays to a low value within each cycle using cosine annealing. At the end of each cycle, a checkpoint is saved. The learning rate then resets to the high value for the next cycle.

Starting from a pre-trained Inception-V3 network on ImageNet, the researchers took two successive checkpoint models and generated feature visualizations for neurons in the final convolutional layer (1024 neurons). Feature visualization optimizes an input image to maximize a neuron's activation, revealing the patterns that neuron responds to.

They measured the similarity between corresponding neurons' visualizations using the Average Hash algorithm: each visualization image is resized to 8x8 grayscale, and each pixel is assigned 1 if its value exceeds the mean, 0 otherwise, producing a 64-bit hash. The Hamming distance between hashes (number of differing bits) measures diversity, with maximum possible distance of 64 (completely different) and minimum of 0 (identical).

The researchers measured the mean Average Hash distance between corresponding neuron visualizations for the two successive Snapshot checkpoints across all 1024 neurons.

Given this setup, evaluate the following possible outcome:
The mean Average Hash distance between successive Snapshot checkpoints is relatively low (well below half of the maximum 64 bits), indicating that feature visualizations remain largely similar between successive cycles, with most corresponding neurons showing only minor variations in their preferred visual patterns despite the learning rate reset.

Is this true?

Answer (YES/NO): NO